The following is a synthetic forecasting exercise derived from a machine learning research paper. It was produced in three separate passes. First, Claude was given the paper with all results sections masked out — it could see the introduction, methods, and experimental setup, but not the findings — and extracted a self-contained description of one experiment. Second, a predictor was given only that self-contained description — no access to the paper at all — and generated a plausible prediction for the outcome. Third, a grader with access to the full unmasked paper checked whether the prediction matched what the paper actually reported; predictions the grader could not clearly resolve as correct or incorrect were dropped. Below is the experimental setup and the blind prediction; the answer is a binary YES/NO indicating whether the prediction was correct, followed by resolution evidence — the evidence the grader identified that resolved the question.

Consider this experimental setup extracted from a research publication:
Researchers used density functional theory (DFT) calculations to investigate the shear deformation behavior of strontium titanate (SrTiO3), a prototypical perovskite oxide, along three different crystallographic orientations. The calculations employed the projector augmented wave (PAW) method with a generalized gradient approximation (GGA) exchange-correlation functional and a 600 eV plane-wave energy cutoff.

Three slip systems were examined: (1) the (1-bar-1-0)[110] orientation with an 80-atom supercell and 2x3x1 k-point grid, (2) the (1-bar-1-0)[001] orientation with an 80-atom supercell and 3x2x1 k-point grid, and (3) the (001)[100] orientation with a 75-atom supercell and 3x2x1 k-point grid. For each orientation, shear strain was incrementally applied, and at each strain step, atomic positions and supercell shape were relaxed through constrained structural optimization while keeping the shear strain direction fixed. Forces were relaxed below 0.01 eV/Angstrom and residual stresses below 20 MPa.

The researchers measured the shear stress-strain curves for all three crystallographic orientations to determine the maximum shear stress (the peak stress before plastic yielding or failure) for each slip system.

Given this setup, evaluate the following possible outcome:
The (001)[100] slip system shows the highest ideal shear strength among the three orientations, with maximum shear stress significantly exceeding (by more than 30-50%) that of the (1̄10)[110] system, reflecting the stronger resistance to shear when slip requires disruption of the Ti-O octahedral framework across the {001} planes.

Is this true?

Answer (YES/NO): YES